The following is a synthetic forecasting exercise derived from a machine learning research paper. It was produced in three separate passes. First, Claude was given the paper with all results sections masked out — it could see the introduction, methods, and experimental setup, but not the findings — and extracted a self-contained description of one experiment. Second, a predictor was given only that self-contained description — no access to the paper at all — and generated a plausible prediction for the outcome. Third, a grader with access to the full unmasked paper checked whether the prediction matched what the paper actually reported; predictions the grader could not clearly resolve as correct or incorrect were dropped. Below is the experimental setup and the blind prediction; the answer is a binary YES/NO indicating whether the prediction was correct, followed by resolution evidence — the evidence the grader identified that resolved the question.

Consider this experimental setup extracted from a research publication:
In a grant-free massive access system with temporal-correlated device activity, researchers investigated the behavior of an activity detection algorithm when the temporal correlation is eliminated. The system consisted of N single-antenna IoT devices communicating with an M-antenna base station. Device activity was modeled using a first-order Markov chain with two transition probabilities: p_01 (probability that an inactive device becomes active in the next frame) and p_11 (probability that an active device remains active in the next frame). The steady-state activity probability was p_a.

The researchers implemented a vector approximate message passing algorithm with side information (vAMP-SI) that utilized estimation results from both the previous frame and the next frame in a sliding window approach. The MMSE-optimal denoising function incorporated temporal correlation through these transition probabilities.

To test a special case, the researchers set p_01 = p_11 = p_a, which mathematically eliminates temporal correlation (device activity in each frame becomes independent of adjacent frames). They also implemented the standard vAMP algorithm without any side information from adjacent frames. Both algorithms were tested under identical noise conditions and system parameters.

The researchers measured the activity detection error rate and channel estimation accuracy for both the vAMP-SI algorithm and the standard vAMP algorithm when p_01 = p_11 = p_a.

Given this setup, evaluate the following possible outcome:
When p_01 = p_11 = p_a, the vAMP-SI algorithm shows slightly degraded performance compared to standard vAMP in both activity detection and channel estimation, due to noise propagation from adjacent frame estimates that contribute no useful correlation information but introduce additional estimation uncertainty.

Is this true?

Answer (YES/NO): NO